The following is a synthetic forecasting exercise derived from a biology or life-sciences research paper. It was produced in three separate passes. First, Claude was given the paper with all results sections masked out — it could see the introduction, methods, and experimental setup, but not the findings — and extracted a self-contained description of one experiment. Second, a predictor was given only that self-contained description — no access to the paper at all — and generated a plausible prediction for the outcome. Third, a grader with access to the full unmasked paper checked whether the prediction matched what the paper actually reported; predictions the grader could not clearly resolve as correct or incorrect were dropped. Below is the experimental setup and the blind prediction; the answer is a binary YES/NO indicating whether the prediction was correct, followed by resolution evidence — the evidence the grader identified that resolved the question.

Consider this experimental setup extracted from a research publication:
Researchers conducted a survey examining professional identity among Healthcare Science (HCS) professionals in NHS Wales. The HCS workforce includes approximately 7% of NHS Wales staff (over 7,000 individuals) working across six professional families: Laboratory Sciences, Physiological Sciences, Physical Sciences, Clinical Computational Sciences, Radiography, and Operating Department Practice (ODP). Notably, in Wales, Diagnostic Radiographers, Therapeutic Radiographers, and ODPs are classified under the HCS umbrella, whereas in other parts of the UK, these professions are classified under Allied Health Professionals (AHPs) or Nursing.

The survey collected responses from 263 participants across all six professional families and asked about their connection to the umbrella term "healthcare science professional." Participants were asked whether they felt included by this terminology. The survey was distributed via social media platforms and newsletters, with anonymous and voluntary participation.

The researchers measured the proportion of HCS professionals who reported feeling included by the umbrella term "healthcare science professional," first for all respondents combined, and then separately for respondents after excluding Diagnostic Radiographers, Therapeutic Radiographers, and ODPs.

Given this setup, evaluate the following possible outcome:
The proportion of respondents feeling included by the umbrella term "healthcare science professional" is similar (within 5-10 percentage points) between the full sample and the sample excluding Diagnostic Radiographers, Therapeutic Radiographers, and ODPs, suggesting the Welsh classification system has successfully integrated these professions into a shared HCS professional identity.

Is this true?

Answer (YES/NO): NO